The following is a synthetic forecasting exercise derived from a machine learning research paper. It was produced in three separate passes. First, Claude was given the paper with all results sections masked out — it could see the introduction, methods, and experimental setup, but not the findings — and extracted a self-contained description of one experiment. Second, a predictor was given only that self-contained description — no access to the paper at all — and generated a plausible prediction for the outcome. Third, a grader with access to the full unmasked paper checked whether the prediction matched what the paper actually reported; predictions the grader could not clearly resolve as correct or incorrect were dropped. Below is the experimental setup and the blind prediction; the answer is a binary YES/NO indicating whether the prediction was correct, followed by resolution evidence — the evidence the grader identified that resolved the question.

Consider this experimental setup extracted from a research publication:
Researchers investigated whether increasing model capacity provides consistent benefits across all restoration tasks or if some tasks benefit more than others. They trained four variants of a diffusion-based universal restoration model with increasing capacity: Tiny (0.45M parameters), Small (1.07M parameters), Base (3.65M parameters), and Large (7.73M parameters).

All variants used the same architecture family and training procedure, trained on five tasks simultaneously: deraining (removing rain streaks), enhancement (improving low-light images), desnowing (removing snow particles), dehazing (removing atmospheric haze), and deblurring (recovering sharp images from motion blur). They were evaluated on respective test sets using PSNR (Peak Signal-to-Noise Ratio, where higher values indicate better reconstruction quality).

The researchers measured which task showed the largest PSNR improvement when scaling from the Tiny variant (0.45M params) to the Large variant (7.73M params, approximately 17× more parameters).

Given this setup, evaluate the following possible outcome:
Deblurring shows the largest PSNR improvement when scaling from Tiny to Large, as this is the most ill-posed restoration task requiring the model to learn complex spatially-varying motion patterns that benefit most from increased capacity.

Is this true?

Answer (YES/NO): NO